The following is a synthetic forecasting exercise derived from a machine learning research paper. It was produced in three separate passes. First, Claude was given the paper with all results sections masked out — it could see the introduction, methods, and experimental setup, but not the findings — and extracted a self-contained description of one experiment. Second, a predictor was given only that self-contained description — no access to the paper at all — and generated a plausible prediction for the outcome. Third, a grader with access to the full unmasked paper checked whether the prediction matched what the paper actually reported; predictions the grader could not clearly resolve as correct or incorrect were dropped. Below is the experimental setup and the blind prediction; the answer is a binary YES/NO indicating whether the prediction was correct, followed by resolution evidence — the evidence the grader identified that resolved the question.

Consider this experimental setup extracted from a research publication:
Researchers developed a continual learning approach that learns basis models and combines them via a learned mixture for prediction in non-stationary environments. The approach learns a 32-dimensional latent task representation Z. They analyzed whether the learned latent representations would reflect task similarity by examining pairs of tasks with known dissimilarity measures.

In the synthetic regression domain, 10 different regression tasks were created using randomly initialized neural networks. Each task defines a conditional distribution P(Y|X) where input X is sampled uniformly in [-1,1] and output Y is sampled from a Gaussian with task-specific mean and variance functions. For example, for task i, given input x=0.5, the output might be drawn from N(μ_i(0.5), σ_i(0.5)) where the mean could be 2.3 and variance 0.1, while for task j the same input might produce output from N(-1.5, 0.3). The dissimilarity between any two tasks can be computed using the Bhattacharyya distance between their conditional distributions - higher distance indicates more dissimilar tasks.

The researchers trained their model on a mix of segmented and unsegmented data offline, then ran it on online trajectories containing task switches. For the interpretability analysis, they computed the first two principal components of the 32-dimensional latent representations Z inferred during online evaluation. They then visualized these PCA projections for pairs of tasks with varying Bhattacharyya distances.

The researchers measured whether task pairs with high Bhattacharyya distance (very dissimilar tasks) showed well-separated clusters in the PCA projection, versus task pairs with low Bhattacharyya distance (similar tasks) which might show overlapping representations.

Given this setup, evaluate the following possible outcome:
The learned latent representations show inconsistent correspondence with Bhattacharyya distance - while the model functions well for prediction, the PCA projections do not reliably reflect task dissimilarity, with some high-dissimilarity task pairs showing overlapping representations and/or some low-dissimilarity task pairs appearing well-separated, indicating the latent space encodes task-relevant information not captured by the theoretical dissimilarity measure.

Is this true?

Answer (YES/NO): NO